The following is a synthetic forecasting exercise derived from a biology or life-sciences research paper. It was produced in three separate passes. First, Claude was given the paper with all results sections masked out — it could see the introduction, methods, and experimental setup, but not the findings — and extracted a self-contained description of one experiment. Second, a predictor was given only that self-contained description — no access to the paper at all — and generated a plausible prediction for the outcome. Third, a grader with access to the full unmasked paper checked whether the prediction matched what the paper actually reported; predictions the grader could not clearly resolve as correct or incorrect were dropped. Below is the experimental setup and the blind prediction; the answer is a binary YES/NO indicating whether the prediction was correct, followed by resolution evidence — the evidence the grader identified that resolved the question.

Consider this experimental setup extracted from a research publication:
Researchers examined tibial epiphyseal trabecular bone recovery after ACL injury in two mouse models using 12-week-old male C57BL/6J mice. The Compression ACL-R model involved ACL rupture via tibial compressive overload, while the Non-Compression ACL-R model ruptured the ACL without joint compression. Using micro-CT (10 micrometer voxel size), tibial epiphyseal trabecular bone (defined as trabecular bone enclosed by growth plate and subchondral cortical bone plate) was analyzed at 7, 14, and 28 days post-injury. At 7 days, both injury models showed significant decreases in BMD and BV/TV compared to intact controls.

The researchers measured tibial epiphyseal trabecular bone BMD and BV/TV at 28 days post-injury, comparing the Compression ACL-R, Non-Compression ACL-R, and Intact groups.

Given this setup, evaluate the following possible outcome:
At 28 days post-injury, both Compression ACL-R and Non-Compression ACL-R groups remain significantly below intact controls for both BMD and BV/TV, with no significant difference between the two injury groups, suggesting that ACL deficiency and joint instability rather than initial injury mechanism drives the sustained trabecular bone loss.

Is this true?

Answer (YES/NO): NO